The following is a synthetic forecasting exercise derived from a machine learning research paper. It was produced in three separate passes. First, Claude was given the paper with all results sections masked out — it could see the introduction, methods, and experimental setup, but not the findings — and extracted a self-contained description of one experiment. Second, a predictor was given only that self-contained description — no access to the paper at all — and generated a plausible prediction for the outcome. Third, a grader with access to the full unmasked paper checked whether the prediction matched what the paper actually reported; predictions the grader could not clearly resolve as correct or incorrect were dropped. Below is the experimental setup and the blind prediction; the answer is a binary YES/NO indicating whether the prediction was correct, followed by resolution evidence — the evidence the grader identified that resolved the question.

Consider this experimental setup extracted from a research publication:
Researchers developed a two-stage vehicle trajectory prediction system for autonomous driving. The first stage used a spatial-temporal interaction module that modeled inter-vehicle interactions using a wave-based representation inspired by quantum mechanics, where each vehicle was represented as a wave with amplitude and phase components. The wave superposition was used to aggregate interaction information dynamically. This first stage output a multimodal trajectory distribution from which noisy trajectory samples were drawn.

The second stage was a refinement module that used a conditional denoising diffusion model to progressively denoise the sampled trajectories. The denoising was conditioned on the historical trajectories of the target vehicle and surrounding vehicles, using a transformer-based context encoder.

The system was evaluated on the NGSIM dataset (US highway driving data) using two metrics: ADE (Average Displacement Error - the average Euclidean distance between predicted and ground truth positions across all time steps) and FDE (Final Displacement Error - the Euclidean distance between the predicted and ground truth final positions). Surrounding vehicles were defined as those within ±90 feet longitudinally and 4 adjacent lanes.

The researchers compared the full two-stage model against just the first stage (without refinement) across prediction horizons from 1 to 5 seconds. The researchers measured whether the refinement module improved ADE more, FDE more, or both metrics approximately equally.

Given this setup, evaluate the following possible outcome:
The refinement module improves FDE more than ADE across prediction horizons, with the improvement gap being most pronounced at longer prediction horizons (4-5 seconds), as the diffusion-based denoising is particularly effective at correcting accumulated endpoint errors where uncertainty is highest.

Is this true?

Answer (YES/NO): NO